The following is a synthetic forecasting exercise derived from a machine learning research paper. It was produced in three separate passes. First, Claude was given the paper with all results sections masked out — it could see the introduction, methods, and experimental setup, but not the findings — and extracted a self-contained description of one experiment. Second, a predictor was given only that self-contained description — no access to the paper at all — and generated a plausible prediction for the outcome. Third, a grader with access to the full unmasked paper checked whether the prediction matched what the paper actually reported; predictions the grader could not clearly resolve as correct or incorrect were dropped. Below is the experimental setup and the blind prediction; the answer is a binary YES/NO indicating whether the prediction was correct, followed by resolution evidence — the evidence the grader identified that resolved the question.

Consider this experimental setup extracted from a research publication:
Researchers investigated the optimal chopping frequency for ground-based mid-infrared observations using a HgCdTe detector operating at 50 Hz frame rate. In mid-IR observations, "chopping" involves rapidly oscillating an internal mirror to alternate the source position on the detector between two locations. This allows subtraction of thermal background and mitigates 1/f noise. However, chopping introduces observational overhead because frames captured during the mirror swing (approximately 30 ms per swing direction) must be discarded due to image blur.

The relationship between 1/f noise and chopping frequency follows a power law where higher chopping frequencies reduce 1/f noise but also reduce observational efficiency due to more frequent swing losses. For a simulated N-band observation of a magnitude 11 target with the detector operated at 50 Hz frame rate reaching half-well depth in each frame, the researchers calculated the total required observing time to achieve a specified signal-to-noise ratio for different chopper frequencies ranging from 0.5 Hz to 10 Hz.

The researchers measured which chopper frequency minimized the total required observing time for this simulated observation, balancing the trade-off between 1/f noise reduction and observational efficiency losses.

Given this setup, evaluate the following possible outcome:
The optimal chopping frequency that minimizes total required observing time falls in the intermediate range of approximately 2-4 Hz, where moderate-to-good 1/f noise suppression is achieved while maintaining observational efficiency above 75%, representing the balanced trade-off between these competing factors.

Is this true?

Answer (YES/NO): NO